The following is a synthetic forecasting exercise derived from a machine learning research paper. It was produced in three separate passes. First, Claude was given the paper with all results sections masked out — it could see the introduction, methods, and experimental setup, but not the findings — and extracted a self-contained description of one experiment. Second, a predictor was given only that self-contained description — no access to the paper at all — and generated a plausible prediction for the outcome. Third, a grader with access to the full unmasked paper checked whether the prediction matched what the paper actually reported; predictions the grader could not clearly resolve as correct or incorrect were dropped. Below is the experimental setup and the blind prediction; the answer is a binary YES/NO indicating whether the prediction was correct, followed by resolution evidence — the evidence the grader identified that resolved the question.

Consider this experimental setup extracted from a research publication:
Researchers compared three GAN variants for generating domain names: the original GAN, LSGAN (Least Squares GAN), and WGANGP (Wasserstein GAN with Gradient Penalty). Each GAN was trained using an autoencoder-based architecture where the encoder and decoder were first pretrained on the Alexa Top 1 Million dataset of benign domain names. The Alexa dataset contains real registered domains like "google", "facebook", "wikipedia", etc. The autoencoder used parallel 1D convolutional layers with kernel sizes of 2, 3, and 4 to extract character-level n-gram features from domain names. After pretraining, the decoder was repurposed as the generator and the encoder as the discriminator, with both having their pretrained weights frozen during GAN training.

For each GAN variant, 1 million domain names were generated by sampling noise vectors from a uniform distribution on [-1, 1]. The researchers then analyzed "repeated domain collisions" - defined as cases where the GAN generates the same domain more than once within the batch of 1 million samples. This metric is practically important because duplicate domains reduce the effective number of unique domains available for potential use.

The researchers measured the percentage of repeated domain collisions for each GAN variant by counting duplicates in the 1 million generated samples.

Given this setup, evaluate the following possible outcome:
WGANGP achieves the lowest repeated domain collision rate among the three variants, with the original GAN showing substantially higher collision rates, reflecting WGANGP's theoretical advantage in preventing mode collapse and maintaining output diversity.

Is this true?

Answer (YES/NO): YES